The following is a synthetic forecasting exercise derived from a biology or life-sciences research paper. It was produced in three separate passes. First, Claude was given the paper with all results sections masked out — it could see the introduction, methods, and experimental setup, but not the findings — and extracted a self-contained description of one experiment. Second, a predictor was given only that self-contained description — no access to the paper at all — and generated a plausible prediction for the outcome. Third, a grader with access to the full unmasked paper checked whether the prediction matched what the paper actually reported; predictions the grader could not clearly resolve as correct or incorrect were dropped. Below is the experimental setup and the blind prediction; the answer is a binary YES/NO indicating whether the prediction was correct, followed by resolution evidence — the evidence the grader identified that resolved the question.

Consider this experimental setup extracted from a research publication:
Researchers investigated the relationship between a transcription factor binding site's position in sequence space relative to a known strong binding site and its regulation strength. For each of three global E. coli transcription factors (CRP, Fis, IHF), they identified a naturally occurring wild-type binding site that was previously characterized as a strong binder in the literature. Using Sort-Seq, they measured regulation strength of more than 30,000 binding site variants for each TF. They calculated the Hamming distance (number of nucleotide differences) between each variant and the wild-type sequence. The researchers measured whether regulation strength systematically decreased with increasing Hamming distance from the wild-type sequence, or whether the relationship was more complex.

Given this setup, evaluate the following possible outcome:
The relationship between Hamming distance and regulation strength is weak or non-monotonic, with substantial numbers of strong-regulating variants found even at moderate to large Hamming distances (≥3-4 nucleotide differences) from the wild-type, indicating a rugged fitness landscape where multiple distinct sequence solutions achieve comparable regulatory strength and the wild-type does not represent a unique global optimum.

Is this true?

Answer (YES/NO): YES